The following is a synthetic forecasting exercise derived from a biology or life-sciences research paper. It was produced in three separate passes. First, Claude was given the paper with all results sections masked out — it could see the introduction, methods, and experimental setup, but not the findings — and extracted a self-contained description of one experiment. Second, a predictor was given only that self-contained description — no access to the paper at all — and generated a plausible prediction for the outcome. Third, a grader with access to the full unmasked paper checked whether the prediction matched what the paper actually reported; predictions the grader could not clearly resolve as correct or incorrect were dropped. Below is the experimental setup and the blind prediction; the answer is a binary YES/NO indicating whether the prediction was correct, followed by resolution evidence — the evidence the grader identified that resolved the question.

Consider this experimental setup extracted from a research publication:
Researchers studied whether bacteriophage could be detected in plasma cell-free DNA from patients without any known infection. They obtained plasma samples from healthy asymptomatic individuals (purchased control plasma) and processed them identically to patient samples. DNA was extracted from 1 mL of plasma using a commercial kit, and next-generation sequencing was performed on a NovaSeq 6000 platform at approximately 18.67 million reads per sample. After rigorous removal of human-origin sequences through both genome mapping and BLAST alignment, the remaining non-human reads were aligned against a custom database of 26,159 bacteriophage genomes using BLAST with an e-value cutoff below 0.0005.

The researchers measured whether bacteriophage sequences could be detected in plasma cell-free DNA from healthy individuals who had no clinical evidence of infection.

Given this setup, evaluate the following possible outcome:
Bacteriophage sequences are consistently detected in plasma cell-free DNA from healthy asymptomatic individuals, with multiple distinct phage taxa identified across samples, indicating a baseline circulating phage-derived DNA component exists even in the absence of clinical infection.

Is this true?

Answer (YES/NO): YES